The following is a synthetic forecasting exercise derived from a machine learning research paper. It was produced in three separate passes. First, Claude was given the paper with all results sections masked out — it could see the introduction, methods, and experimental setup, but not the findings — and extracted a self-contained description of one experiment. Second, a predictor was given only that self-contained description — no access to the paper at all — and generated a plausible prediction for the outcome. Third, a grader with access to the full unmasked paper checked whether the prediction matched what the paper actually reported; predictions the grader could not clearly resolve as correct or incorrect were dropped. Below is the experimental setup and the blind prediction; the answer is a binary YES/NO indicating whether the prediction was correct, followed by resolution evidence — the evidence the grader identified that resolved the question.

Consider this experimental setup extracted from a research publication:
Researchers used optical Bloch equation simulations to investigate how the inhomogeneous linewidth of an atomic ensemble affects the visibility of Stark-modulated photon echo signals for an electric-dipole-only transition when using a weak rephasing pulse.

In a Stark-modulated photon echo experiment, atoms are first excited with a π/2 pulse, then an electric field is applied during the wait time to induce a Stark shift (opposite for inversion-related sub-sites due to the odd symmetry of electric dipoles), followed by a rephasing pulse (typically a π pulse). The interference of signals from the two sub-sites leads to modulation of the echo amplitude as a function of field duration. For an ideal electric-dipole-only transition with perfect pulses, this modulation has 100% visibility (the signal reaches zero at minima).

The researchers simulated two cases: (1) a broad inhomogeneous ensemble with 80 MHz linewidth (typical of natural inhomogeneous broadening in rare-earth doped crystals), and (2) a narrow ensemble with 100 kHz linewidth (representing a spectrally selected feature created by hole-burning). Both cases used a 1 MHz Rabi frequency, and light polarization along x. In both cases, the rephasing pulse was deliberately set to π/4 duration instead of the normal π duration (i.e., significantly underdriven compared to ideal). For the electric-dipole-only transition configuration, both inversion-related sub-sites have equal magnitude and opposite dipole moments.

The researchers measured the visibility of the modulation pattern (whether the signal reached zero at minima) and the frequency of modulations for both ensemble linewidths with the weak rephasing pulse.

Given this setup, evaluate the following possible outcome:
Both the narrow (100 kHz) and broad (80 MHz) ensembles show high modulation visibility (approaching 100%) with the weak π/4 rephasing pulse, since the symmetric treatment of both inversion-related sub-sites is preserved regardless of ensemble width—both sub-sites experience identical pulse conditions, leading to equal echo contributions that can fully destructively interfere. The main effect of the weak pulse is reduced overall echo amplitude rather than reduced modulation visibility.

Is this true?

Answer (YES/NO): NO